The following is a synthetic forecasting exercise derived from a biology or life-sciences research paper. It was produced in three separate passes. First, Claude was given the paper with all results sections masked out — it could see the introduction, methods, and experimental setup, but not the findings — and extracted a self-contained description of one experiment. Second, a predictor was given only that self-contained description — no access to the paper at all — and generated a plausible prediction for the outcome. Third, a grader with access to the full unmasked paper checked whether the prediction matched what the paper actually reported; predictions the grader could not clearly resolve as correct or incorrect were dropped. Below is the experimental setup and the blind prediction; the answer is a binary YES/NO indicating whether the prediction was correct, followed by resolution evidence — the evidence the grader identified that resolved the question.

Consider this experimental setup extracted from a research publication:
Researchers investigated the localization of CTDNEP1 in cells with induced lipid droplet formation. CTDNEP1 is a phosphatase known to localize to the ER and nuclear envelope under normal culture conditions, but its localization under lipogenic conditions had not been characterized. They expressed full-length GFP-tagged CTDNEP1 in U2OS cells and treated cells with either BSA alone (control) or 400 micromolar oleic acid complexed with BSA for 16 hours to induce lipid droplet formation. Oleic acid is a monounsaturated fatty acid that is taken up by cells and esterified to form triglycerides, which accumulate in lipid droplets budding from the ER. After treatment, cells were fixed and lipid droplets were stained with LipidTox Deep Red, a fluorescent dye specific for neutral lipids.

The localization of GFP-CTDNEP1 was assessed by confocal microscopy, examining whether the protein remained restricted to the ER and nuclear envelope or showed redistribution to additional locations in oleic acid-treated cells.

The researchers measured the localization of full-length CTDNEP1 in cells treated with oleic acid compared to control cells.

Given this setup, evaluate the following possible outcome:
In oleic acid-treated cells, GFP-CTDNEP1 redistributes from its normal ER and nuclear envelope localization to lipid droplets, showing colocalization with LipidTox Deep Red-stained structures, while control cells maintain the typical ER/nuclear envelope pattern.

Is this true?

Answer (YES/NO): YES